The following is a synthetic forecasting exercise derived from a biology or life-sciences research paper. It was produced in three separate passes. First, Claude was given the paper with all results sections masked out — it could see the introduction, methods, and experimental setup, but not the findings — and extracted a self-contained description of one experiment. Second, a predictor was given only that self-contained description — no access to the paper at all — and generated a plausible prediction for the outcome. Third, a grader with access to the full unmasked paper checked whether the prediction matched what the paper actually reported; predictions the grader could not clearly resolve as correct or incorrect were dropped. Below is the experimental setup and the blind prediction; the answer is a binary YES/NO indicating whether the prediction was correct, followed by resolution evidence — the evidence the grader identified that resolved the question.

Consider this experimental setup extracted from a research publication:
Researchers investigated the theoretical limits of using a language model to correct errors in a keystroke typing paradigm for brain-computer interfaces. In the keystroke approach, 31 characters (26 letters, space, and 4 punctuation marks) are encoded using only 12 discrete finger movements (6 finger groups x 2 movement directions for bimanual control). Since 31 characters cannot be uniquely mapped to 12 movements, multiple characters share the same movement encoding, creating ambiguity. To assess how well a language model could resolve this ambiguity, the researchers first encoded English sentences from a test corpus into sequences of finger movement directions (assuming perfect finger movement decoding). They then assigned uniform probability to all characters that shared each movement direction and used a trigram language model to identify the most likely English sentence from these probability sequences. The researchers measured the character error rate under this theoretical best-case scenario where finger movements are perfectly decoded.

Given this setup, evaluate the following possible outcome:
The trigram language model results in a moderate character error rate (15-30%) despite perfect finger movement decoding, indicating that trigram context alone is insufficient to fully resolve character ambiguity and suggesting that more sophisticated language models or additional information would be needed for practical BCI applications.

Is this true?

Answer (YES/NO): NO